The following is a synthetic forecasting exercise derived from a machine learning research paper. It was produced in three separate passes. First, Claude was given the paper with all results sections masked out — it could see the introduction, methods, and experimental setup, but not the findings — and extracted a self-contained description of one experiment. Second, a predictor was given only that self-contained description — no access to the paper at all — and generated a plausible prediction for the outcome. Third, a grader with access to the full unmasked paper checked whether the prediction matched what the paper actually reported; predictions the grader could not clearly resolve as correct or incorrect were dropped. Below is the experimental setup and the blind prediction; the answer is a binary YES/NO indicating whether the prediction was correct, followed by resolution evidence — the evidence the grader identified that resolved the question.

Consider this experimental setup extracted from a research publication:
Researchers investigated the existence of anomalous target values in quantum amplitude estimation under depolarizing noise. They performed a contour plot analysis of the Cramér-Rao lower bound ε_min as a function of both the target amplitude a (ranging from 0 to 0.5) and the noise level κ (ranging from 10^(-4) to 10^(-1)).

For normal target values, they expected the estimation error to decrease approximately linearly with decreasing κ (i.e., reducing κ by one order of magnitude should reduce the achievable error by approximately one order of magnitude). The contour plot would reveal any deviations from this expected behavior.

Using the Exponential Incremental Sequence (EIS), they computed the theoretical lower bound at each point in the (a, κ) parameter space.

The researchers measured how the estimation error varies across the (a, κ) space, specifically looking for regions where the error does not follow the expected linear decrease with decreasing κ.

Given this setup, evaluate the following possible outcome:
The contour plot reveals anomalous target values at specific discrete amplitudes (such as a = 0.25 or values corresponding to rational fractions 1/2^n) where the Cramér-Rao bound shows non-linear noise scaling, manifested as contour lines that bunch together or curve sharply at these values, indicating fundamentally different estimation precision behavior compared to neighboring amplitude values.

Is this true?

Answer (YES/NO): NO